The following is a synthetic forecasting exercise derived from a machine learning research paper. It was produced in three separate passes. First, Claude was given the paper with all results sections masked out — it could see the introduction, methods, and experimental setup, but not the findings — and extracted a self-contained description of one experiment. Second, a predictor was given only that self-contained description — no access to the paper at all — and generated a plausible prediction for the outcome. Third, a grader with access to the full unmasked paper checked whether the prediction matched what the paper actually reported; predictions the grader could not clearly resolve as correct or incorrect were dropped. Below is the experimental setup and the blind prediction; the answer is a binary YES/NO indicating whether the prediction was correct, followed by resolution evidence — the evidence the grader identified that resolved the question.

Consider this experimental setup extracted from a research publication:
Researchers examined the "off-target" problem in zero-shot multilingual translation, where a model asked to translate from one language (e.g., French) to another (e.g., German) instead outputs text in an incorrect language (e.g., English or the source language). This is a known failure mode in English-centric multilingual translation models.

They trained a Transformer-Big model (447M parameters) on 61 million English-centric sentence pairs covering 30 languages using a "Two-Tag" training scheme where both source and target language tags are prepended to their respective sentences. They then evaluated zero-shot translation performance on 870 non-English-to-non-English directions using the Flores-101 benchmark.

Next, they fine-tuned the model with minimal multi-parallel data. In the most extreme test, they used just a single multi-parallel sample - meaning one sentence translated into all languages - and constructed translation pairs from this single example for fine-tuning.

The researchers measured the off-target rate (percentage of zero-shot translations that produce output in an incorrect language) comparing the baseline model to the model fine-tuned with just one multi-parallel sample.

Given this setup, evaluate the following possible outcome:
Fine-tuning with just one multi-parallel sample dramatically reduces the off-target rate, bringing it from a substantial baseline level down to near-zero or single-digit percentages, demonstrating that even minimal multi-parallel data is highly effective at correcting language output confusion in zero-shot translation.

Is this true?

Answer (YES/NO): YES